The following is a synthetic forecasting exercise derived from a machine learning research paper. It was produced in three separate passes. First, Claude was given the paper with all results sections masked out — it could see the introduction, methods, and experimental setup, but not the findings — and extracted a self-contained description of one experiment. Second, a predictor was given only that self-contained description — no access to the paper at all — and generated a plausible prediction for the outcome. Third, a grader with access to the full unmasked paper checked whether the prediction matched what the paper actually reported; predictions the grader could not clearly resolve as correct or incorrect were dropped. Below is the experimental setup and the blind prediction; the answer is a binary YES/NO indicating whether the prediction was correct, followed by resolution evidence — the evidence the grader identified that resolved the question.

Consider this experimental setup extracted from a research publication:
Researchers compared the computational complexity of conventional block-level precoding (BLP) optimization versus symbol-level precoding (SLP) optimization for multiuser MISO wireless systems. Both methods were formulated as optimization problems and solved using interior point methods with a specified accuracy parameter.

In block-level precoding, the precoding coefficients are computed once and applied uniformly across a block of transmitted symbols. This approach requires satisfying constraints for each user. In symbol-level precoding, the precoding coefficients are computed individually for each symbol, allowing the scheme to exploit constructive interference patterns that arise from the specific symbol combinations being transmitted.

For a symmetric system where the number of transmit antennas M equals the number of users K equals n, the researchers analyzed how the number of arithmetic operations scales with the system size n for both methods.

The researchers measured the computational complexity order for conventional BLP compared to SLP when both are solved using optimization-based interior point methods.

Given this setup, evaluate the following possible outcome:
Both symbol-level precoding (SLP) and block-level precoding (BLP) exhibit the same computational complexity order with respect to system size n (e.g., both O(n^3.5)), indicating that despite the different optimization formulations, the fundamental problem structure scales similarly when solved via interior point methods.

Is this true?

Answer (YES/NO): NO